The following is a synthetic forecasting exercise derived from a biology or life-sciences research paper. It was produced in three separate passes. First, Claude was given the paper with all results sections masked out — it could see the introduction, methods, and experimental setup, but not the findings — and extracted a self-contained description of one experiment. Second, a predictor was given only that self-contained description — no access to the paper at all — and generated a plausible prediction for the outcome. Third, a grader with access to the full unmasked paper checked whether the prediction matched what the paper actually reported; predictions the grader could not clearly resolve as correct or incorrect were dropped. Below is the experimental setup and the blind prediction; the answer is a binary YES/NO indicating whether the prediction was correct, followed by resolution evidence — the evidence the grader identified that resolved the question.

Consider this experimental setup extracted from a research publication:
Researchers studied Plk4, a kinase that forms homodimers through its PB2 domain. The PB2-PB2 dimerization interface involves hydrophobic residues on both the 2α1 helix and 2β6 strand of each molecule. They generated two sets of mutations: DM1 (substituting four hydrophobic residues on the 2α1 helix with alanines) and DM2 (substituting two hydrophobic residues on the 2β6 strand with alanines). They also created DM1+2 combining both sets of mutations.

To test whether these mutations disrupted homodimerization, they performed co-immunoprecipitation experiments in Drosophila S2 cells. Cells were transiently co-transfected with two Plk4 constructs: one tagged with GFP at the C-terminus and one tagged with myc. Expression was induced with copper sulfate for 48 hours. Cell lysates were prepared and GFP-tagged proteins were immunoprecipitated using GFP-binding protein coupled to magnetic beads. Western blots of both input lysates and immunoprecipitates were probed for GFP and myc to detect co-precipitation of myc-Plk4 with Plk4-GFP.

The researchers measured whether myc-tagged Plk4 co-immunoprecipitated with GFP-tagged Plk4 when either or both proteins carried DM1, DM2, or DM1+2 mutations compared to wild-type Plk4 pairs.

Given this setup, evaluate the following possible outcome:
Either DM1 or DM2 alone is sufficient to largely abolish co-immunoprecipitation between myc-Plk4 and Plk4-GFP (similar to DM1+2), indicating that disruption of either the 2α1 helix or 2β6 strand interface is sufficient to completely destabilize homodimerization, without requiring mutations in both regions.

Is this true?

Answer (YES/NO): YES